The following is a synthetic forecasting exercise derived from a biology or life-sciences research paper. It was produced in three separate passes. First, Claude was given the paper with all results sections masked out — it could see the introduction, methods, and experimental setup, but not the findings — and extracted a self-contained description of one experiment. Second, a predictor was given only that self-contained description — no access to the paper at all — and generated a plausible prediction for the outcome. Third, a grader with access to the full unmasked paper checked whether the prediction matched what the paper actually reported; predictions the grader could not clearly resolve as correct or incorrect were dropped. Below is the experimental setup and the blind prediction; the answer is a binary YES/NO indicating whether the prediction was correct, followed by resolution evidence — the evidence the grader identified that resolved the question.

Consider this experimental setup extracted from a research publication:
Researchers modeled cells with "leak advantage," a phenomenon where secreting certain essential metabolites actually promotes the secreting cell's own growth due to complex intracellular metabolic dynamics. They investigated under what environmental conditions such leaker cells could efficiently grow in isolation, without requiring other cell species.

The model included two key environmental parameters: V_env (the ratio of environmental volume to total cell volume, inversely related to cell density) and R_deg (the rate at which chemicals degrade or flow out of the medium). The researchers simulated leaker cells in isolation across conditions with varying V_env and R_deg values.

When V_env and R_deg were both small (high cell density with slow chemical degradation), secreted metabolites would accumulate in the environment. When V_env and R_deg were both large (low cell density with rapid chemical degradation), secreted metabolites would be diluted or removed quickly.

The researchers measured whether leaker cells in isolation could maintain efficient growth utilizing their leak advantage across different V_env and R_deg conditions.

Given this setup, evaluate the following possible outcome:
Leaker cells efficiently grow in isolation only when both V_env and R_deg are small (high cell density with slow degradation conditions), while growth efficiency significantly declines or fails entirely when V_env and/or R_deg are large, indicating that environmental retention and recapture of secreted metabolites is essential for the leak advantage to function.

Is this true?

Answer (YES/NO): NO